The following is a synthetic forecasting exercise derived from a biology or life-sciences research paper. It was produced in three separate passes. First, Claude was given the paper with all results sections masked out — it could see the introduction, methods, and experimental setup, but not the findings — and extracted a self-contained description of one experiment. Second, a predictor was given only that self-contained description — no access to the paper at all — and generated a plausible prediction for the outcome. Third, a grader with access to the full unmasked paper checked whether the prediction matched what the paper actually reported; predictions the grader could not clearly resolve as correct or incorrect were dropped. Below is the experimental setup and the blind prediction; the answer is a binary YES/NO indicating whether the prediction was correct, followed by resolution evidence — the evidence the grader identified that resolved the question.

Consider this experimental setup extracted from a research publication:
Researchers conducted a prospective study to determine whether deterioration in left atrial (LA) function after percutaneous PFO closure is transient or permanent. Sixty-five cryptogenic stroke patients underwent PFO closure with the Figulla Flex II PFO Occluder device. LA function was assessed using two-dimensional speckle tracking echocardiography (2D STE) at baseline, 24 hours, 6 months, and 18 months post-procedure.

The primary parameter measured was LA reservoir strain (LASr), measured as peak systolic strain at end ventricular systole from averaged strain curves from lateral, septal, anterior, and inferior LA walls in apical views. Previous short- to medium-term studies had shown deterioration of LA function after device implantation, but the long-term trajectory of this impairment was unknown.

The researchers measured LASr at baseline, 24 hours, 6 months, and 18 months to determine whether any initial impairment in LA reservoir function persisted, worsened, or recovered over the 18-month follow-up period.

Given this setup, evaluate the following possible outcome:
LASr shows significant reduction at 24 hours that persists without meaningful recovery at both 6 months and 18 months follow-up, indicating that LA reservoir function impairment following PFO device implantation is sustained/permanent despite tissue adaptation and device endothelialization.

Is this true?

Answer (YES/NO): NO